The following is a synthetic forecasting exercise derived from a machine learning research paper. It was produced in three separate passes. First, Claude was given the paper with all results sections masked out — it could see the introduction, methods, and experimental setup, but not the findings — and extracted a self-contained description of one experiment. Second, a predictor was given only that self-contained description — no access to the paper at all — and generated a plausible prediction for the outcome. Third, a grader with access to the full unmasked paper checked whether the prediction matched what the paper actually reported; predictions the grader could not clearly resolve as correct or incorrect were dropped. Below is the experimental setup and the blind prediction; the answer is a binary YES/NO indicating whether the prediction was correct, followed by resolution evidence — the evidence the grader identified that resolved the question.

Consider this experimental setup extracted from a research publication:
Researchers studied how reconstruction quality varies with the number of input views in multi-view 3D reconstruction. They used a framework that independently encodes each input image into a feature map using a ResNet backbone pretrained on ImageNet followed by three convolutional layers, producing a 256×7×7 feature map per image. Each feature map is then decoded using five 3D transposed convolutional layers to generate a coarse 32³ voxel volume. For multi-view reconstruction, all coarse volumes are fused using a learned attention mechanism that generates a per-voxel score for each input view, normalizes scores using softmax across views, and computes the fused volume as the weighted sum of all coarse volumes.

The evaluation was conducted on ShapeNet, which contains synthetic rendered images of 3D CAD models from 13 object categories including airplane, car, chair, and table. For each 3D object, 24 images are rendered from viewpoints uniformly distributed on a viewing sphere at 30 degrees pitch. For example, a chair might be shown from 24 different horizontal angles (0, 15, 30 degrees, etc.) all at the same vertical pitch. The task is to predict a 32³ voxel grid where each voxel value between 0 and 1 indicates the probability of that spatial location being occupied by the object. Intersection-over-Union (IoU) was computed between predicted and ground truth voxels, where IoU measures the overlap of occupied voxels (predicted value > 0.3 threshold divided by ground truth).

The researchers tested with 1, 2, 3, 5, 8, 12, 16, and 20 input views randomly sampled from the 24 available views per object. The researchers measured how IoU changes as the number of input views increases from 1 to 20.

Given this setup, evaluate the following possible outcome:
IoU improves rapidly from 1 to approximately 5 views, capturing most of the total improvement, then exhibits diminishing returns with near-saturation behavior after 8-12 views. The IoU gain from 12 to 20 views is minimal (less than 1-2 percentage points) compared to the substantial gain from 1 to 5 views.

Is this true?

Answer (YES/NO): YES